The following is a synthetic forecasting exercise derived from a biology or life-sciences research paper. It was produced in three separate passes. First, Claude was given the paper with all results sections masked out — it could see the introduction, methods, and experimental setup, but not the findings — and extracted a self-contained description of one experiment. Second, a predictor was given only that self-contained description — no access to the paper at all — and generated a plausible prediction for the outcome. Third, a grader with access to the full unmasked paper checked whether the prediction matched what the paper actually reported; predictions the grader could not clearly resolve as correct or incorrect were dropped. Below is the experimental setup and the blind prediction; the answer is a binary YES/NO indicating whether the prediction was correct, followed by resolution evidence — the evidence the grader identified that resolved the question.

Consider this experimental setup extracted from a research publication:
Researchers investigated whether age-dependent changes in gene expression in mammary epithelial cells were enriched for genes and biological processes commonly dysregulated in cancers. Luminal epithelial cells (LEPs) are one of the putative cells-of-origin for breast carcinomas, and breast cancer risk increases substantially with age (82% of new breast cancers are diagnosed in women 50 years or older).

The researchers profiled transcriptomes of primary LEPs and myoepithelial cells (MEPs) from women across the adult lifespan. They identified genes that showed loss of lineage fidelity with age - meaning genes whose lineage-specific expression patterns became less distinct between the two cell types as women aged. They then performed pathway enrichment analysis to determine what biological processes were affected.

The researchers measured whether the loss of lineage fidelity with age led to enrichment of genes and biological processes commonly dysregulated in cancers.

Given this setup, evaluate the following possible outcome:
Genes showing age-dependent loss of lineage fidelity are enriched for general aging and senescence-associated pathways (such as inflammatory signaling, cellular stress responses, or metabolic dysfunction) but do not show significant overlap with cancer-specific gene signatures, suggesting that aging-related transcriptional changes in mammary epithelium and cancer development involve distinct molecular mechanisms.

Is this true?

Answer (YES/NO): NO